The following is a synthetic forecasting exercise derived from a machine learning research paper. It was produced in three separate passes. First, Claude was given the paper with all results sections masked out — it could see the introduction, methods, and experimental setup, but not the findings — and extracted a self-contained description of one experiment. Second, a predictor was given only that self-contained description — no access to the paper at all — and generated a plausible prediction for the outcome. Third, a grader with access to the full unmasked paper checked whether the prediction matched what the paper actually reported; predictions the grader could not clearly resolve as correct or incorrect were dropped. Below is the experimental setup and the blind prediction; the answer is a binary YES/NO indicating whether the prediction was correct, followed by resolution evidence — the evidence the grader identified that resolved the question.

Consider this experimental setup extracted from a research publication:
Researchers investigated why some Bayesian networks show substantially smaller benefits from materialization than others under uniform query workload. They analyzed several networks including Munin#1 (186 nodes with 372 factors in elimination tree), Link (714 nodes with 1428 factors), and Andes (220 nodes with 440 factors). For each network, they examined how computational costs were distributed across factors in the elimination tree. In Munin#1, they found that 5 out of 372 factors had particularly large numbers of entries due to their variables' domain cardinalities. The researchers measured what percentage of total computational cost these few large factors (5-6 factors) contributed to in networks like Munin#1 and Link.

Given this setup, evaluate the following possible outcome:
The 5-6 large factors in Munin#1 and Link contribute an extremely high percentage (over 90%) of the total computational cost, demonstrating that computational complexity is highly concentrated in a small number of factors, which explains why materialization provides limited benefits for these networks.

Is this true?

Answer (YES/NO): NO